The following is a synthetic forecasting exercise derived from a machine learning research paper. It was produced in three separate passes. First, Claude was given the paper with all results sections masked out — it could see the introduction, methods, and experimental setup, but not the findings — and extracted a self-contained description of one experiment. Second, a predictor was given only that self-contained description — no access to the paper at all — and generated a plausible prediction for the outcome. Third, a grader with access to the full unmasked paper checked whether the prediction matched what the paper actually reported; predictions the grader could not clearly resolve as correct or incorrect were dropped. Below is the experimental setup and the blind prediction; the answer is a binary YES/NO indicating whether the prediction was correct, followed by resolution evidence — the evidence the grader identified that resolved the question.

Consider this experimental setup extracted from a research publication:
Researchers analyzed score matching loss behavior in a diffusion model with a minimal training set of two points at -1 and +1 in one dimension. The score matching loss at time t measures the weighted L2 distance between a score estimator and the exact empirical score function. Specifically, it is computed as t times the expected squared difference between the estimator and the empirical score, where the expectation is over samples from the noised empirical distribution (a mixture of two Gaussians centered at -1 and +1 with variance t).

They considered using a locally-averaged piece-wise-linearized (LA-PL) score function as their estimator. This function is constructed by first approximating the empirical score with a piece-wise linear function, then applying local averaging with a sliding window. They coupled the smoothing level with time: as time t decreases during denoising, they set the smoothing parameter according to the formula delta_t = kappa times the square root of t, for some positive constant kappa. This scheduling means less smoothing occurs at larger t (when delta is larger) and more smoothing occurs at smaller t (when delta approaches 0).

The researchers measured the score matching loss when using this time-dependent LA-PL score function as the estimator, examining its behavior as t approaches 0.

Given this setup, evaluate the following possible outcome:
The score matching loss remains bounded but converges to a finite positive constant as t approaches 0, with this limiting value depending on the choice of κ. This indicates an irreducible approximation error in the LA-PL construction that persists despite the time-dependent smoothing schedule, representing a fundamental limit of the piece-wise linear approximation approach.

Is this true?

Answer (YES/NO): YES